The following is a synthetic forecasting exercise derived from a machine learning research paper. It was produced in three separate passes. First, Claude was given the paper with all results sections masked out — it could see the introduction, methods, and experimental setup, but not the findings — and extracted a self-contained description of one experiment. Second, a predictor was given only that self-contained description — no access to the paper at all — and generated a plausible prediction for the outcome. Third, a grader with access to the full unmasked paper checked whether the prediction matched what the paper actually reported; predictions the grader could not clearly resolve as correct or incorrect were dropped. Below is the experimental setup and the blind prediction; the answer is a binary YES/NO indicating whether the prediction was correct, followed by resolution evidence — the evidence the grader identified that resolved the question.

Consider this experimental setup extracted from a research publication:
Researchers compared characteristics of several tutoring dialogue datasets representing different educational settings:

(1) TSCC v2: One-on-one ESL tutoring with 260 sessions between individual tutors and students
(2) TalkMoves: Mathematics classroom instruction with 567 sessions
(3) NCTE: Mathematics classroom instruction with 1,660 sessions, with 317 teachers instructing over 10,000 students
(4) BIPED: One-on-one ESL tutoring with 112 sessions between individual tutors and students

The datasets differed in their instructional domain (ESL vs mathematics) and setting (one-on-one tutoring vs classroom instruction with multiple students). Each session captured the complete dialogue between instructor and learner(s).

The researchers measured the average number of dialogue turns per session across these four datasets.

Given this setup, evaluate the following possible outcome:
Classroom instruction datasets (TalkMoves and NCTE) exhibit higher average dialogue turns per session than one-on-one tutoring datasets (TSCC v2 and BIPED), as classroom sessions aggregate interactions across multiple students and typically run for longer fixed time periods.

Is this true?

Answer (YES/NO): YES